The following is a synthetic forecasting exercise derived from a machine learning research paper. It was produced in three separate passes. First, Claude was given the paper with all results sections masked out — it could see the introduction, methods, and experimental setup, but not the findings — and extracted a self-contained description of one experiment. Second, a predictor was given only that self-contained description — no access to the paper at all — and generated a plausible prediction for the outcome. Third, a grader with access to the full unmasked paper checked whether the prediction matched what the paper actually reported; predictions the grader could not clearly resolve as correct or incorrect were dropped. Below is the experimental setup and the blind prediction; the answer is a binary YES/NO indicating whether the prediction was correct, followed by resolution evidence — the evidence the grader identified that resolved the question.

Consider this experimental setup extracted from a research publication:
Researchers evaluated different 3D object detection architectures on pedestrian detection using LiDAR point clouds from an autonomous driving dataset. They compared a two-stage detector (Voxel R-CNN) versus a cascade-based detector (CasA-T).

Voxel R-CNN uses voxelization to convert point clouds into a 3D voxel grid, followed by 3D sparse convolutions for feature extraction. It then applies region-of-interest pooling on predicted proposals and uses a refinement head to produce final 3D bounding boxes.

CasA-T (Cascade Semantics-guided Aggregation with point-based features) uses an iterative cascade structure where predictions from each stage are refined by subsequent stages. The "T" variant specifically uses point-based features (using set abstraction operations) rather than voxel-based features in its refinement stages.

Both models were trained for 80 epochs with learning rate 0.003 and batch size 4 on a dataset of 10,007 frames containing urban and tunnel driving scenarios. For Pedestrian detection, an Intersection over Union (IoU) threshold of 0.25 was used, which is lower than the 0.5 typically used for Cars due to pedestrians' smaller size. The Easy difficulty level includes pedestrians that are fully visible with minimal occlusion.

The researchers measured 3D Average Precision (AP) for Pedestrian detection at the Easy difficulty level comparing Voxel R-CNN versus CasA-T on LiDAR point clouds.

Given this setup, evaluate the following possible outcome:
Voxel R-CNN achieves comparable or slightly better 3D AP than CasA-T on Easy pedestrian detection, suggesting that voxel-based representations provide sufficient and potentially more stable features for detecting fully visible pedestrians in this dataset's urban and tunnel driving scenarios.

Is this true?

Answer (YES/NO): NO